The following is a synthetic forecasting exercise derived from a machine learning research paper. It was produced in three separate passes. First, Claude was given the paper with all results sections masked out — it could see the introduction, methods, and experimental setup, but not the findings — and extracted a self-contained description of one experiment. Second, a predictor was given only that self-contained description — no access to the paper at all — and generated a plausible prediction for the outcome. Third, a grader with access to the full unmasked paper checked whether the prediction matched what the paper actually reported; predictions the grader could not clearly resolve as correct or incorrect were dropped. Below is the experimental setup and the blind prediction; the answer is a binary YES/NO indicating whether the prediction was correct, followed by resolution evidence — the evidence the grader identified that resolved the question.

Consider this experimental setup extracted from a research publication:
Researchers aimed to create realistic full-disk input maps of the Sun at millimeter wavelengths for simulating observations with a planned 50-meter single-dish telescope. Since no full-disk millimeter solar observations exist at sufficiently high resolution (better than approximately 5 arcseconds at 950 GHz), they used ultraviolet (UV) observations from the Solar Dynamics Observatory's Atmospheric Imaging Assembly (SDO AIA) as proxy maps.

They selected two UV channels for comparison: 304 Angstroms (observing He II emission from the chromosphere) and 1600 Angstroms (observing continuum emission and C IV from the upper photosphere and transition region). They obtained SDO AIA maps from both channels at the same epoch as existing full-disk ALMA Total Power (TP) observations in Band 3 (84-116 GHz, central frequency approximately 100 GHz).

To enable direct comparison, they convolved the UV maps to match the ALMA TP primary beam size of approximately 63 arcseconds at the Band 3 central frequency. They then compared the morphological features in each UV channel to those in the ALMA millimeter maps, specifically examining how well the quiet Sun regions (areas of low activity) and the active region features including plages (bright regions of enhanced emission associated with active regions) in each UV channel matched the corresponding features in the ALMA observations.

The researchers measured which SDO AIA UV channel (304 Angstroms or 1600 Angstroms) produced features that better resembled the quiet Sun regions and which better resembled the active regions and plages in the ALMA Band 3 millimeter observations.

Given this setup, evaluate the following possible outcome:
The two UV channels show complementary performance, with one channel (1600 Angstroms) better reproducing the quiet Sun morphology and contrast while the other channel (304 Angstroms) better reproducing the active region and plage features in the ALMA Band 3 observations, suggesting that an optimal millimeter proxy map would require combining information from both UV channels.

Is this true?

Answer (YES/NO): NO